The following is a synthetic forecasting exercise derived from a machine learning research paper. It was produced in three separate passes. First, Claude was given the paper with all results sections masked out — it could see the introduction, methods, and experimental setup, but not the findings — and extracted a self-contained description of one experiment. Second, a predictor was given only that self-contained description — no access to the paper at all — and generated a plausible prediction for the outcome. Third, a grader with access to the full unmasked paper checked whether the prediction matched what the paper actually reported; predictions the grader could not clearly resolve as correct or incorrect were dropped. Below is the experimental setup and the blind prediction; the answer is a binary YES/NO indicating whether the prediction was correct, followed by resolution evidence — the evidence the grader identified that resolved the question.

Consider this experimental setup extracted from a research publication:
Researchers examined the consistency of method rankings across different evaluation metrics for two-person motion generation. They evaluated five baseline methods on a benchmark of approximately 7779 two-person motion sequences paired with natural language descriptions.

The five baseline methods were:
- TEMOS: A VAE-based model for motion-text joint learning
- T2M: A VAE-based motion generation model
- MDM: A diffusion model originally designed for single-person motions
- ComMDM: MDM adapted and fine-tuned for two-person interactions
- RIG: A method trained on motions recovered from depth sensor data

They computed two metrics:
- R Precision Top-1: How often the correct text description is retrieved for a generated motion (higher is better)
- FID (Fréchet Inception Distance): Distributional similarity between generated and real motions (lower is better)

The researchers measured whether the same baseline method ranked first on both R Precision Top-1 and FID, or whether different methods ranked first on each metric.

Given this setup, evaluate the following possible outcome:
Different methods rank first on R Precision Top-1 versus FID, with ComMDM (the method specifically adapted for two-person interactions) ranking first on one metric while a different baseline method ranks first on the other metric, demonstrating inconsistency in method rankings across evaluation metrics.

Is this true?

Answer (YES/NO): NO